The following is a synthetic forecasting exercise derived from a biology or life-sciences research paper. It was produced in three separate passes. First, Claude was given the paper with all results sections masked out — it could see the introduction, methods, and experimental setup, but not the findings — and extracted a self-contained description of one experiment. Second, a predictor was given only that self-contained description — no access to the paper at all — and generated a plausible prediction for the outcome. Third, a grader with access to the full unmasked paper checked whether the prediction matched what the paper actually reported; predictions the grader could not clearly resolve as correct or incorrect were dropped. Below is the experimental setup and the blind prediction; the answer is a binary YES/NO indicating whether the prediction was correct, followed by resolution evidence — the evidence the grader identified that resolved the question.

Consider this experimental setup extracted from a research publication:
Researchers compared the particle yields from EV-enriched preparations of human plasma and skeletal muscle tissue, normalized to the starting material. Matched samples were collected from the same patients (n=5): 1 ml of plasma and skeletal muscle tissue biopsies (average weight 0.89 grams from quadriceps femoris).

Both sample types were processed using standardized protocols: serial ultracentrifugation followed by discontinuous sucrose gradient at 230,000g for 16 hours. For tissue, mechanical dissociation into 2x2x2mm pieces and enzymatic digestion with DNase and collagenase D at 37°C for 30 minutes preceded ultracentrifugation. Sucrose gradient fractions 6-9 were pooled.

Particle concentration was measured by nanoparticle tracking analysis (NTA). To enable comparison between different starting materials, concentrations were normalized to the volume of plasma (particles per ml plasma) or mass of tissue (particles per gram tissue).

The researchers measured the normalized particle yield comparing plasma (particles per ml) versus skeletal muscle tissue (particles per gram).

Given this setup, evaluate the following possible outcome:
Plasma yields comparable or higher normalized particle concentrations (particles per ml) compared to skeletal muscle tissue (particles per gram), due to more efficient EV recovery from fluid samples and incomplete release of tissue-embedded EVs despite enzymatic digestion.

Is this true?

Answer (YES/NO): NO